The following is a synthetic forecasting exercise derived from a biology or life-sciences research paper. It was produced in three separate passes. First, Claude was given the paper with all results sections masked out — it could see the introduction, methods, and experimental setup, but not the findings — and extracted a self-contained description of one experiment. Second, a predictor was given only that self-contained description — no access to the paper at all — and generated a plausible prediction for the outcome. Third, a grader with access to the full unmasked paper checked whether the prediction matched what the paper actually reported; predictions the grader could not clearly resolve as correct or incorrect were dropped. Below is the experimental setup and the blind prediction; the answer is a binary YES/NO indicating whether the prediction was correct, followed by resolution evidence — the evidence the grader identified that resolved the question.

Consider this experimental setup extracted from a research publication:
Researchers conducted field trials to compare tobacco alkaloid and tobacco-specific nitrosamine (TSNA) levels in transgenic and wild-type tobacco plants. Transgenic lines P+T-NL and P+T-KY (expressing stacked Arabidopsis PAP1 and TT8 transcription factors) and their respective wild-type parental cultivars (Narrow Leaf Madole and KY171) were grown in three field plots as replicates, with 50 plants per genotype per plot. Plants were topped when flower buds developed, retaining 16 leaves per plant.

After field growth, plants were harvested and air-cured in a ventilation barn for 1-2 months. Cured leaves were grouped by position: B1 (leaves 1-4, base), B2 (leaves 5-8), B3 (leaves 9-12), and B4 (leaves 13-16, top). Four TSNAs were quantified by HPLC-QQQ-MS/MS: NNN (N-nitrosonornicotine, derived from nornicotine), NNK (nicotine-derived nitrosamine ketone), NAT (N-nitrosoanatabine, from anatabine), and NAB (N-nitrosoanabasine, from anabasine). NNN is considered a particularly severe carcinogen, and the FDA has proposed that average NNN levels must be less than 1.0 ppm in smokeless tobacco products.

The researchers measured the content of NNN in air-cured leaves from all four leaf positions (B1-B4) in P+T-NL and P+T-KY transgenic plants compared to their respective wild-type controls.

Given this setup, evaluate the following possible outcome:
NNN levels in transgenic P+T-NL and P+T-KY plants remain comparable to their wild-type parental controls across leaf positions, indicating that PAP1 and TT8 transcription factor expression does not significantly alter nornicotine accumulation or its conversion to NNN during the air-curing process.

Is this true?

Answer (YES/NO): NO